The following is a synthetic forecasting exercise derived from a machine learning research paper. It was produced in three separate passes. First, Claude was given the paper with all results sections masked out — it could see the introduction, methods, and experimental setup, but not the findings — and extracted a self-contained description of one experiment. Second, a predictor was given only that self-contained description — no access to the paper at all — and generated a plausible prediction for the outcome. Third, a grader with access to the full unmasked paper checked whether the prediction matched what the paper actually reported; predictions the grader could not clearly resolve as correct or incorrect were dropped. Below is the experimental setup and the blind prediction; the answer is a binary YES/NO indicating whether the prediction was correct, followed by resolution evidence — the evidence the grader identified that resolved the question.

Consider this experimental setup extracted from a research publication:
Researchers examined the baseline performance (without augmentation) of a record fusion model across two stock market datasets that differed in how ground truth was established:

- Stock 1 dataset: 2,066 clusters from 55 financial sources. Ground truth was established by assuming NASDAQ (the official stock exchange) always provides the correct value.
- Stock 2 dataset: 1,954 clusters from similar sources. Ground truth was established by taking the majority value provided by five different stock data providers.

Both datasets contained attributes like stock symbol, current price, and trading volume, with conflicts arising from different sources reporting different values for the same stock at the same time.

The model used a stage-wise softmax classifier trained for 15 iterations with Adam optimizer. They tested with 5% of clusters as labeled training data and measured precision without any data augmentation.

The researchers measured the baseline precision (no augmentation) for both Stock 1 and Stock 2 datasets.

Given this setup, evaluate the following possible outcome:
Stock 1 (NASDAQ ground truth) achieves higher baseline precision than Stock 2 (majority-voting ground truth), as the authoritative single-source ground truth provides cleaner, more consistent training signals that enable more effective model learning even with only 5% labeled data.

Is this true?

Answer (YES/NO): YES